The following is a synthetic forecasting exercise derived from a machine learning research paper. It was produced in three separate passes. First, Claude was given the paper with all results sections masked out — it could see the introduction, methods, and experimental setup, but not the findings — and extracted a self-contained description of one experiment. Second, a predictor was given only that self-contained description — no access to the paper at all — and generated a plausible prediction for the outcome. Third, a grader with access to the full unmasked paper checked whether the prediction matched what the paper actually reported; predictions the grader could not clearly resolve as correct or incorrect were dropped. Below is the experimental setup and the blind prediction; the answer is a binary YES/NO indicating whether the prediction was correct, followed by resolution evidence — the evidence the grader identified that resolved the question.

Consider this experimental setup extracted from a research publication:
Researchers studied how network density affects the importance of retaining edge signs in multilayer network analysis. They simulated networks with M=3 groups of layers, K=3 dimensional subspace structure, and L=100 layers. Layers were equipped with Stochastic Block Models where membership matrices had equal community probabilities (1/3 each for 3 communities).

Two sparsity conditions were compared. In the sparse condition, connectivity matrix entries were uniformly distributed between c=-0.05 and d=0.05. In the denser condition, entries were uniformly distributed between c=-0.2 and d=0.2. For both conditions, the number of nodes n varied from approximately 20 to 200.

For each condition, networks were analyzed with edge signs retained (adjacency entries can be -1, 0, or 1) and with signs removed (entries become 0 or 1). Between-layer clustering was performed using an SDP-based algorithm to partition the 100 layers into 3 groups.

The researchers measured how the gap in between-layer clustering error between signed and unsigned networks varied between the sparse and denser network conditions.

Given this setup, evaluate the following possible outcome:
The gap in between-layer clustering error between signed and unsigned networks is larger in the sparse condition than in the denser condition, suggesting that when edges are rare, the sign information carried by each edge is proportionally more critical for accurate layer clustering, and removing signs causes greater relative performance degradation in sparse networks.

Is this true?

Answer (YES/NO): YES